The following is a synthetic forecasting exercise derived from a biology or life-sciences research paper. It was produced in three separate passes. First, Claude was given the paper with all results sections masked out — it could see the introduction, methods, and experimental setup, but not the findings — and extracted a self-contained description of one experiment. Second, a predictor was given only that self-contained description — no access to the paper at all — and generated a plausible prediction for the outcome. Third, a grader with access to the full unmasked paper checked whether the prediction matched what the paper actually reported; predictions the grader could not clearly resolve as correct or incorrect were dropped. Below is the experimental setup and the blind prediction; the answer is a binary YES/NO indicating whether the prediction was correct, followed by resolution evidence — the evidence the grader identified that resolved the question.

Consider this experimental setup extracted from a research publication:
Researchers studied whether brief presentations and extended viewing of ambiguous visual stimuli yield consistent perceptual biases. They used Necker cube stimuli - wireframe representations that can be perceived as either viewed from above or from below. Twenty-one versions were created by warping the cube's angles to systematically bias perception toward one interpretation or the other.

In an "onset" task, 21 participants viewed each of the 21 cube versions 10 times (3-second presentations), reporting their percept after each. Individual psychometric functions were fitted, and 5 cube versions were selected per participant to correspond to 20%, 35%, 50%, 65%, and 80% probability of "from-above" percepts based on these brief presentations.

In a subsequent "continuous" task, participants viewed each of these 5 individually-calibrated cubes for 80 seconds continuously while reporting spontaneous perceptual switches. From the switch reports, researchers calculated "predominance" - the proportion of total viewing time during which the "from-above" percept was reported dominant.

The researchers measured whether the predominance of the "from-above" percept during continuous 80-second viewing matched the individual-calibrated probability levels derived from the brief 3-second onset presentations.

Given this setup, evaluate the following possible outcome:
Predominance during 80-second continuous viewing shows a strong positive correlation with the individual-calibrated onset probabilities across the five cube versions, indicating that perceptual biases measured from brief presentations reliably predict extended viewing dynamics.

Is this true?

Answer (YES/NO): YES